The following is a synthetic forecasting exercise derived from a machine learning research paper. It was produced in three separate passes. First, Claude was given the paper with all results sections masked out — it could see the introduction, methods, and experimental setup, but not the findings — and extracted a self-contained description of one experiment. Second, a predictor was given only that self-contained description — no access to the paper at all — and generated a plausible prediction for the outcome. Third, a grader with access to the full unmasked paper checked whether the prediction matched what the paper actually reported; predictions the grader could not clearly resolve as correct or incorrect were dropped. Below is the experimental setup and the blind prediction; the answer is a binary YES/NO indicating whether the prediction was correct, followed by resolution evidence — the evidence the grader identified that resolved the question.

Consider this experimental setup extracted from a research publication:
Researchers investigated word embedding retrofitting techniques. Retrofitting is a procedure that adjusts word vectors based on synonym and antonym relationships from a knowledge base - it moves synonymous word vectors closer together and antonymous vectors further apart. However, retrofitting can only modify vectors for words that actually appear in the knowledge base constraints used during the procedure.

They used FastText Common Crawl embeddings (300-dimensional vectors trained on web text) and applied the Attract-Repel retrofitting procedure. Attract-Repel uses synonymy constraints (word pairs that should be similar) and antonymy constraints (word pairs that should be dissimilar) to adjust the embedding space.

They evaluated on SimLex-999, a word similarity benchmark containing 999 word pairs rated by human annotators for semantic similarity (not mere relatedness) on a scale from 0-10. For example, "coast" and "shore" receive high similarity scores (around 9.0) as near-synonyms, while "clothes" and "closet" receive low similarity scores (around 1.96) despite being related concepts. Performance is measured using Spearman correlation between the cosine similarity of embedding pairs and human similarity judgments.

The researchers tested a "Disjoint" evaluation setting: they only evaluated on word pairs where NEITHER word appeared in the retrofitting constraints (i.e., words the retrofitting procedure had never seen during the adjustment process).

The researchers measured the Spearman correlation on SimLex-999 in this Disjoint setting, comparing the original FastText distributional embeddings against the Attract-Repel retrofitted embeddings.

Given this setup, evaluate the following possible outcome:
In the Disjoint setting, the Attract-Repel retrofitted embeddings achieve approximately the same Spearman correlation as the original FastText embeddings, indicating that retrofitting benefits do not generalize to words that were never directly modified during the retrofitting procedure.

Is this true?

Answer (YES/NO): YES